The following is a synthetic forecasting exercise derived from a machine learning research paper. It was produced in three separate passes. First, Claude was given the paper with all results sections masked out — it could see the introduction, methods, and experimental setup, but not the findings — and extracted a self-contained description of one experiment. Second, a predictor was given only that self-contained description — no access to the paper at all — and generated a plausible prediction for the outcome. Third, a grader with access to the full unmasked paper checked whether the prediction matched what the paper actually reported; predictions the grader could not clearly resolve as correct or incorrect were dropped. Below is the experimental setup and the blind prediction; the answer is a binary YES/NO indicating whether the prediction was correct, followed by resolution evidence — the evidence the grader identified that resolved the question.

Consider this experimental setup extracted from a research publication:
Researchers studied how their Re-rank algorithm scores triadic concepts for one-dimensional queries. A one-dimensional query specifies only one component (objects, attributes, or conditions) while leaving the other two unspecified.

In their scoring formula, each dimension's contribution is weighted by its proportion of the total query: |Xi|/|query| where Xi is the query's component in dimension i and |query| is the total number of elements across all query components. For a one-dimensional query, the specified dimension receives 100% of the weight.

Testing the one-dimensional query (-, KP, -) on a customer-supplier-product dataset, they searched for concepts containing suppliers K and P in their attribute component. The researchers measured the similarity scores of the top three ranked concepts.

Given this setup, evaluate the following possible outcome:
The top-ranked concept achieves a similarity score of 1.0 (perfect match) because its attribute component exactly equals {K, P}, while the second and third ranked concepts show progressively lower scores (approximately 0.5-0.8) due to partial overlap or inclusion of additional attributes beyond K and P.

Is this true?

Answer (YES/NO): NO